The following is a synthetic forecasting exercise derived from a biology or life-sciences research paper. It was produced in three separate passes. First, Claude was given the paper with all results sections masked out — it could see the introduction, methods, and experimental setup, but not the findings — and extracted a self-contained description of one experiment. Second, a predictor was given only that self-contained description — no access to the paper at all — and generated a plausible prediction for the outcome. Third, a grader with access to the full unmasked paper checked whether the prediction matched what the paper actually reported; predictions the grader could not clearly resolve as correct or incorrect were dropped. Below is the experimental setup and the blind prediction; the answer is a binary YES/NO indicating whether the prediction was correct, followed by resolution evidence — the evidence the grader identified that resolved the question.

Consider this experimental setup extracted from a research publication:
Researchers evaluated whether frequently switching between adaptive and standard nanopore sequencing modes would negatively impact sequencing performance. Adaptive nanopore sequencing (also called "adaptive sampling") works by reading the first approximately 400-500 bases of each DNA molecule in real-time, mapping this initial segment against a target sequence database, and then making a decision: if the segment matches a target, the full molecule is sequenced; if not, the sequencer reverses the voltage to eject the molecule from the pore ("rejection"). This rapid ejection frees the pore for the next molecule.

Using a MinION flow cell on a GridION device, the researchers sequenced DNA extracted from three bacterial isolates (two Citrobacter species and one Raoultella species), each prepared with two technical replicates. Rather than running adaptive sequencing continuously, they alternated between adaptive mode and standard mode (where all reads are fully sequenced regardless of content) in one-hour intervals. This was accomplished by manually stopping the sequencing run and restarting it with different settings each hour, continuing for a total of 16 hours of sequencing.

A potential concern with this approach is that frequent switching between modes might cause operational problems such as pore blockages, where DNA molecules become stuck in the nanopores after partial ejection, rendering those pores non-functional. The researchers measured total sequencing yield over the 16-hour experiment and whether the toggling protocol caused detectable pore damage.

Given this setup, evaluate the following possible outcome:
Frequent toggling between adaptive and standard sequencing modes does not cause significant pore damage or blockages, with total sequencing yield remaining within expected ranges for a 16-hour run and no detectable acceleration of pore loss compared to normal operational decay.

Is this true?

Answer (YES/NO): YES